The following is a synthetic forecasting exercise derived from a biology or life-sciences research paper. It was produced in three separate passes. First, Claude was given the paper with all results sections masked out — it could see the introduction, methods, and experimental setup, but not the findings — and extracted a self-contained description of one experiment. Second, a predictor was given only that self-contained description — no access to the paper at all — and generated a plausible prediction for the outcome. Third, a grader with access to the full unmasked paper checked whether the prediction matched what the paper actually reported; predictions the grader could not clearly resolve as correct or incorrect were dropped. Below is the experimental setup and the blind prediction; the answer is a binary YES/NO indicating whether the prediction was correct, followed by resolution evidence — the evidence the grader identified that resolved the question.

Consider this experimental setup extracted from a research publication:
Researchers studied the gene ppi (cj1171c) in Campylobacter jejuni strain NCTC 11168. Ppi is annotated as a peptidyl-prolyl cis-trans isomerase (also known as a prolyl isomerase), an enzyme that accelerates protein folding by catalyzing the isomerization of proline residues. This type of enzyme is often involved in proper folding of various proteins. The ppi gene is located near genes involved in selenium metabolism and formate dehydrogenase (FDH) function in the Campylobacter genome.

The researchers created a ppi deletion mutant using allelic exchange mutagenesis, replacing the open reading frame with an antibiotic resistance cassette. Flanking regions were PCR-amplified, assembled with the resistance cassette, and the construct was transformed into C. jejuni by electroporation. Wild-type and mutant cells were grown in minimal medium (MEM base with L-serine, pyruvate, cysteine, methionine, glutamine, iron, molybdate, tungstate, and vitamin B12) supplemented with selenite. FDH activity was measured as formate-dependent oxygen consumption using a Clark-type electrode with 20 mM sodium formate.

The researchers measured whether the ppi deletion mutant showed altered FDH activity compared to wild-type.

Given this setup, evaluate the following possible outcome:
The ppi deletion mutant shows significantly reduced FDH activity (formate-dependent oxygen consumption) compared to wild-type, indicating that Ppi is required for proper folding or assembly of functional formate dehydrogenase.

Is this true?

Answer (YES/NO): NO